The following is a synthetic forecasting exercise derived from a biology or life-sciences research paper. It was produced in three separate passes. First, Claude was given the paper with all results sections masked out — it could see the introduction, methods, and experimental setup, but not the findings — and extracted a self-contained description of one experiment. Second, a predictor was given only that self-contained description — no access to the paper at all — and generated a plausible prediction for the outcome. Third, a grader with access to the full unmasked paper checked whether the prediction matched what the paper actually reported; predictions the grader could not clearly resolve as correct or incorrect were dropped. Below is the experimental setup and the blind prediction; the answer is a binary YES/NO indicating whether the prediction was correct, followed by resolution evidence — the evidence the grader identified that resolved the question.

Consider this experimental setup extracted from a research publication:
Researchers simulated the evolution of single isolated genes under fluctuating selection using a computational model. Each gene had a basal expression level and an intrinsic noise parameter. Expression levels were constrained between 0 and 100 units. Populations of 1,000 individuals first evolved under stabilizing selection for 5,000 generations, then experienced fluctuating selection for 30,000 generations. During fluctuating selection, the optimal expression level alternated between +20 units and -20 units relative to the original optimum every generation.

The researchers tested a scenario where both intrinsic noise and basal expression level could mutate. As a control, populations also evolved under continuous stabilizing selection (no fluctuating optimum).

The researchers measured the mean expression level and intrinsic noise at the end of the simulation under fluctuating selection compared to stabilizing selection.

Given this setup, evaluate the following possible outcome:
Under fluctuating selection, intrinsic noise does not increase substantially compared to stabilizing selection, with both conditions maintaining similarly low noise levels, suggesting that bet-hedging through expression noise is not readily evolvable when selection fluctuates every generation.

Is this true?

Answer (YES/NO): NO